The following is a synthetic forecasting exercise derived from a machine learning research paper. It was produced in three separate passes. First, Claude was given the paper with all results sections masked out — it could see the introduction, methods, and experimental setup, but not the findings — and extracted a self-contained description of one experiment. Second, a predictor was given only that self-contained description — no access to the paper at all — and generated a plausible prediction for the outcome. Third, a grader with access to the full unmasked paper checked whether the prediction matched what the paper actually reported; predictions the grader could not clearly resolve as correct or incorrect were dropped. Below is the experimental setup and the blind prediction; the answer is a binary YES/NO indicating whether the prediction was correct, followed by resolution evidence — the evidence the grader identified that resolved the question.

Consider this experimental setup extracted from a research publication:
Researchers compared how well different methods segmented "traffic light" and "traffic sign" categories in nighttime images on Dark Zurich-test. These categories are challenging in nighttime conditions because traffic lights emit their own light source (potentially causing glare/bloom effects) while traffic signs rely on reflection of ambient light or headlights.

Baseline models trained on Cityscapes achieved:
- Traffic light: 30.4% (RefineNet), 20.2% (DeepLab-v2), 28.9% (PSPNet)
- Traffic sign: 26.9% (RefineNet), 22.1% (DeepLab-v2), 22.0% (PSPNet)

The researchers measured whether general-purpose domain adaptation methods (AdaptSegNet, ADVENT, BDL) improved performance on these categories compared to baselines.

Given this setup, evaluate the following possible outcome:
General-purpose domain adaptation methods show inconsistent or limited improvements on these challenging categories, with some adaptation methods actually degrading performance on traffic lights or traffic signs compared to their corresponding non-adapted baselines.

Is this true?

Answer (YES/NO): YES